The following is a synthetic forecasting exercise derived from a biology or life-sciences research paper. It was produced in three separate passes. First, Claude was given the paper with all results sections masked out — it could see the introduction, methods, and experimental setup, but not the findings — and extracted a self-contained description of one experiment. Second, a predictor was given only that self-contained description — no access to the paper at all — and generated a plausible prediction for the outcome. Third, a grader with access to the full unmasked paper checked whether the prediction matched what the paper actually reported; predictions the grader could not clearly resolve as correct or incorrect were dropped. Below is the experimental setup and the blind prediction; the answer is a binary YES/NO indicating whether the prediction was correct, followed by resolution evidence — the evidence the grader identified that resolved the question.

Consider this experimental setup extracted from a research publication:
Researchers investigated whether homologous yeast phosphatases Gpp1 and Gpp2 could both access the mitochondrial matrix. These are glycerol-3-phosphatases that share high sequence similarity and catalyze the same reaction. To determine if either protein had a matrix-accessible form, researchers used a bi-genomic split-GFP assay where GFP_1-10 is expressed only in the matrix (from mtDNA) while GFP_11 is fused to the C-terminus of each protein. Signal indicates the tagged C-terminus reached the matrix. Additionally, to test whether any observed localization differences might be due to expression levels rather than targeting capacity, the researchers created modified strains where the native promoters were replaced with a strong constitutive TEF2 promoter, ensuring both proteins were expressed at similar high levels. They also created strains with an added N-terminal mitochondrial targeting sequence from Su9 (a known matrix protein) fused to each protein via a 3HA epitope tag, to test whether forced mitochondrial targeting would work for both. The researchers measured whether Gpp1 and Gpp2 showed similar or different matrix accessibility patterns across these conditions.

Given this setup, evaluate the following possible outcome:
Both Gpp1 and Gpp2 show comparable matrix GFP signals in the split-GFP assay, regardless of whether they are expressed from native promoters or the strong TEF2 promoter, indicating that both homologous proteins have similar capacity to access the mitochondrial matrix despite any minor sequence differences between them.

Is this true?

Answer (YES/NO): NO